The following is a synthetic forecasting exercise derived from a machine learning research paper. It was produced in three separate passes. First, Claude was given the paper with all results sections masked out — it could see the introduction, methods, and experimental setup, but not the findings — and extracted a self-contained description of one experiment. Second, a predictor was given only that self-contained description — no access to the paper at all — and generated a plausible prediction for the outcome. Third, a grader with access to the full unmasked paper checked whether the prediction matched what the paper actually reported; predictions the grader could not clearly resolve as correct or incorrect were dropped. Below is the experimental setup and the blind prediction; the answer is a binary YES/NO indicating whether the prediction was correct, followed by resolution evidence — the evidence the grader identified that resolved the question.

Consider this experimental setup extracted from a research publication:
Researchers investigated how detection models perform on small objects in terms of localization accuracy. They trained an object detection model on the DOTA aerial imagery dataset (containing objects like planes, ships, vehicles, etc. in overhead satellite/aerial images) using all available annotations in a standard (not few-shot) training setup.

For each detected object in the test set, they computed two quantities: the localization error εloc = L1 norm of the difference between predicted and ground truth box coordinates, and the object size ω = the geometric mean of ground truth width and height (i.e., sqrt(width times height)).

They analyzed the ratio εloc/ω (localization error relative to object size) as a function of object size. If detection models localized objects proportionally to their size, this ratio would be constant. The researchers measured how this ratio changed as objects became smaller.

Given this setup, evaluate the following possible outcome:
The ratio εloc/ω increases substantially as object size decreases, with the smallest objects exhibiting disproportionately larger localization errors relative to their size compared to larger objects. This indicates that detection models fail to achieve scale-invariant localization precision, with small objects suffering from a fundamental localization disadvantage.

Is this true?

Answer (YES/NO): YES